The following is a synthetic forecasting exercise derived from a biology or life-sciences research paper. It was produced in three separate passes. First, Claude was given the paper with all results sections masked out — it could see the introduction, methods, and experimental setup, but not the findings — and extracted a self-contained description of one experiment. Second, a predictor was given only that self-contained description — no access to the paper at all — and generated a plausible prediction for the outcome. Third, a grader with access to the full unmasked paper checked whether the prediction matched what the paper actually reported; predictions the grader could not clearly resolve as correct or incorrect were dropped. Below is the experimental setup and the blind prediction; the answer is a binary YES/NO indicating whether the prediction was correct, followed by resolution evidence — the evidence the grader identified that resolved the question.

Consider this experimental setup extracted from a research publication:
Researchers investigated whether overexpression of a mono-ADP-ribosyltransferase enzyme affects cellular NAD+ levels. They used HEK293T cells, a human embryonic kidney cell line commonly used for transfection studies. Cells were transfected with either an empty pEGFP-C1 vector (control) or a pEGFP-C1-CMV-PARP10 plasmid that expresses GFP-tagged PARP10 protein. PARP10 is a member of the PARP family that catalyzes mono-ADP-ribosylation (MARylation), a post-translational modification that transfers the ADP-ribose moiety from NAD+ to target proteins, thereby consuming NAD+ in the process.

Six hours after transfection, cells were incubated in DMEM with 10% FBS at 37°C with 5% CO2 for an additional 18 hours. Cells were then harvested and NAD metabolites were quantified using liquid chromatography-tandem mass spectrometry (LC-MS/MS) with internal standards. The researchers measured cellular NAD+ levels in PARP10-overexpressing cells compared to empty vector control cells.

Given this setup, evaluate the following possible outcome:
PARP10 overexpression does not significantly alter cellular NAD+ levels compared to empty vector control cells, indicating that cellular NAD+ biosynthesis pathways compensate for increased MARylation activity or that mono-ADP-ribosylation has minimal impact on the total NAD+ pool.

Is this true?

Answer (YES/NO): NO